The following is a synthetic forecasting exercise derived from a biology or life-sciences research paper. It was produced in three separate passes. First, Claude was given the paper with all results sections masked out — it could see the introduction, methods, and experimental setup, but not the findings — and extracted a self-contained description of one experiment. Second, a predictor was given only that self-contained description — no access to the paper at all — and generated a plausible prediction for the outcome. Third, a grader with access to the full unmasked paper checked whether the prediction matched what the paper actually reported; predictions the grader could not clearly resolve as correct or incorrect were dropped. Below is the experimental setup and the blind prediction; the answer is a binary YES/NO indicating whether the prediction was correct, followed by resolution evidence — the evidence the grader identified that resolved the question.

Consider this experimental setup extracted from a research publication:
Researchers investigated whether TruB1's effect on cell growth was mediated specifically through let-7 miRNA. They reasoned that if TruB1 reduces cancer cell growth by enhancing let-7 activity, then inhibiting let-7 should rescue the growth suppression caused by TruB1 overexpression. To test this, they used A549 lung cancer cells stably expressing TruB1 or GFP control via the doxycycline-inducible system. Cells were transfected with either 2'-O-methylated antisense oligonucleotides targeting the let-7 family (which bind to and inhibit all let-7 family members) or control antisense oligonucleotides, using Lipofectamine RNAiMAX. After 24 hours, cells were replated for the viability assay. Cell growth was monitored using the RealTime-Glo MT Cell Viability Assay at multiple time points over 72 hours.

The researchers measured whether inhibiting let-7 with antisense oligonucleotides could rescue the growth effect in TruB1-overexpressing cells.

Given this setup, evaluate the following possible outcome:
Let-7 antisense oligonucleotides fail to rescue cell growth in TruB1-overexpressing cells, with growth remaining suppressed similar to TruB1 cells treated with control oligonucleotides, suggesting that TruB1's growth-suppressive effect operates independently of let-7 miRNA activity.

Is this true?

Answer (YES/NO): NO